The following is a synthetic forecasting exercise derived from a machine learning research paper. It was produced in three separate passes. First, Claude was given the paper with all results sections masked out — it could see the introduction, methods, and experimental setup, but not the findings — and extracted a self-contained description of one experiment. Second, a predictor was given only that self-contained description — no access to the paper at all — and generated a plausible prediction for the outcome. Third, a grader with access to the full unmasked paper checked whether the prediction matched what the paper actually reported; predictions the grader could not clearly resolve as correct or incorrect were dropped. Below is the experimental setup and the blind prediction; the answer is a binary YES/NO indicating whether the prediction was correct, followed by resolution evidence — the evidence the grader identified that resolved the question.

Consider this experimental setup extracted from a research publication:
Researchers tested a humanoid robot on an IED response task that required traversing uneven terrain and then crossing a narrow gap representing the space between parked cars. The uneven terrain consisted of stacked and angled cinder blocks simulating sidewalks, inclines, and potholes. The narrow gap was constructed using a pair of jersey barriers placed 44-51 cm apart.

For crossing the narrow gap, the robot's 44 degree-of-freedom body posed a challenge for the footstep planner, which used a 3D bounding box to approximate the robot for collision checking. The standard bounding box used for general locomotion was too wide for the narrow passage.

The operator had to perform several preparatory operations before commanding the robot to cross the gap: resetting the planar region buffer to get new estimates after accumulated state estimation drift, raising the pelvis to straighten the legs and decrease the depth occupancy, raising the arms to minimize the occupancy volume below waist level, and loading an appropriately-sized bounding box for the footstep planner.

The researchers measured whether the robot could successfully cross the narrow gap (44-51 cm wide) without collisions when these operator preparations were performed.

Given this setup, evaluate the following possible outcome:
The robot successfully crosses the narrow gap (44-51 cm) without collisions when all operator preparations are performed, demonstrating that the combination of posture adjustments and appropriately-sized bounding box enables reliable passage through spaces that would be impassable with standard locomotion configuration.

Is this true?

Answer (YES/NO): NO